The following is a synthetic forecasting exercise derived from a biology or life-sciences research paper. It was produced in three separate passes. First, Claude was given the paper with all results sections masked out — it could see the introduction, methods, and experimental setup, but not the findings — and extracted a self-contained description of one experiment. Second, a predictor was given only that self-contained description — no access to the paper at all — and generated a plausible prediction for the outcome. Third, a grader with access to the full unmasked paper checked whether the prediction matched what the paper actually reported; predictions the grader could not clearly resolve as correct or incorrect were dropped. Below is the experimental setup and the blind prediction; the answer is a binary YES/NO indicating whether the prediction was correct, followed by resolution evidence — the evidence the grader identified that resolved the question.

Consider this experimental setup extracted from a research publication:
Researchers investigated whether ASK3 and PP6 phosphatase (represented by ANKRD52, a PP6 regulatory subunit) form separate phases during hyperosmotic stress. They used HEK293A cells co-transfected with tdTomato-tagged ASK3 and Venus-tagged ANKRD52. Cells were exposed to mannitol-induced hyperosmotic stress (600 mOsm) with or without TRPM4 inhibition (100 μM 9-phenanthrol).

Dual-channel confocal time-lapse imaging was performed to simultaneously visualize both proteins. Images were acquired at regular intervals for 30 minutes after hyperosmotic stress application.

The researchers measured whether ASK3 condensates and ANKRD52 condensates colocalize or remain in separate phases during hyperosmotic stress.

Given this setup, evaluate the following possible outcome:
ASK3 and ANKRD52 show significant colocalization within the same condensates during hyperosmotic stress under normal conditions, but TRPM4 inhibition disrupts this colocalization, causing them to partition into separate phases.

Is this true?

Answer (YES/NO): NO